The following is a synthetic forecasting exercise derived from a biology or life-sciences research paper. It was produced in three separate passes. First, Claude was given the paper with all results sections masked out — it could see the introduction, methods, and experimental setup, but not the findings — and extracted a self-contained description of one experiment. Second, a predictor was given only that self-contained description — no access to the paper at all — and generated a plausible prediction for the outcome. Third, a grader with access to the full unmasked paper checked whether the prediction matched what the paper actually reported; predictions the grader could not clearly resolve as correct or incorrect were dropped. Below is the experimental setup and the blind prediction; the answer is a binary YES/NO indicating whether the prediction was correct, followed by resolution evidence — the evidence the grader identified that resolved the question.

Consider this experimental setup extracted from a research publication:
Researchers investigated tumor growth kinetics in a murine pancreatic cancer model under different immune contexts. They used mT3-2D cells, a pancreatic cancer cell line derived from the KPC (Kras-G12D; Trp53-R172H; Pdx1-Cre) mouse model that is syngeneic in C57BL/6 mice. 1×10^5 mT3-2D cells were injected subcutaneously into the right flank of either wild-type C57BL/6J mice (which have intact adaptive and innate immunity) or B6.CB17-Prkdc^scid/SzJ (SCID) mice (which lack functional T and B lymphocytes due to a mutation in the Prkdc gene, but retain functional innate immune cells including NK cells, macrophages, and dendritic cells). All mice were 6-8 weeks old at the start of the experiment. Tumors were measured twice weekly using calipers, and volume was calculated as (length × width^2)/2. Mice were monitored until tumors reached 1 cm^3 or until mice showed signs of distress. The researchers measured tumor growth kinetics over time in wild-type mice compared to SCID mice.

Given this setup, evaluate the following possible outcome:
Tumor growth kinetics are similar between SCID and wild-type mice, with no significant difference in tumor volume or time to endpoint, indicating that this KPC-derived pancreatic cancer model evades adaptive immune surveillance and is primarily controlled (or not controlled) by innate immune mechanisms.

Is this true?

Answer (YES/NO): NO